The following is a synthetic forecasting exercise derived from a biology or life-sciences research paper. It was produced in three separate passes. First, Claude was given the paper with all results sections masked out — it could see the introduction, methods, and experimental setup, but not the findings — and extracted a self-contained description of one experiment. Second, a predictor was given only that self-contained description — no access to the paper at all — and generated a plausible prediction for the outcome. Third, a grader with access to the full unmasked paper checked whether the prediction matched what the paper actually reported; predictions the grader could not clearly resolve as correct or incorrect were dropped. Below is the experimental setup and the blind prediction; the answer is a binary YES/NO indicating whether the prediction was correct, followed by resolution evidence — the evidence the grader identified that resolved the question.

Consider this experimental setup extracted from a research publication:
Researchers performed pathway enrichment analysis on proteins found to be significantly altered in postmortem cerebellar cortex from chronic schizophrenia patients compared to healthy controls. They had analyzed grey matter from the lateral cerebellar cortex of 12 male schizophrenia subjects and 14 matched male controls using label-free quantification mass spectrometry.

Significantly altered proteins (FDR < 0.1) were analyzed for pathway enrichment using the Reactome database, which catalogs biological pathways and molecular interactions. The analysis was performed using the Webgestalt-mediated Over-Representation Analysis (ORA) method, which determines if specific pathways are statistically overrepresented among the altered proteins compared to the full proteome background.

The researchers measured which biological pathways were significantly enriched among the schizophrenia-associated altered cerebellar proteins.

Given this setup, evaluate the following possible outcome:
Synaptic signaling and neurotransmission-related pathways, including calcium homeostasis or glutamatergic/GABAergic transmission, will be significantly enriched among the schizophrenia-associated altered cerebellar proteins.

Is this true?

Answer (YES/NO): NO